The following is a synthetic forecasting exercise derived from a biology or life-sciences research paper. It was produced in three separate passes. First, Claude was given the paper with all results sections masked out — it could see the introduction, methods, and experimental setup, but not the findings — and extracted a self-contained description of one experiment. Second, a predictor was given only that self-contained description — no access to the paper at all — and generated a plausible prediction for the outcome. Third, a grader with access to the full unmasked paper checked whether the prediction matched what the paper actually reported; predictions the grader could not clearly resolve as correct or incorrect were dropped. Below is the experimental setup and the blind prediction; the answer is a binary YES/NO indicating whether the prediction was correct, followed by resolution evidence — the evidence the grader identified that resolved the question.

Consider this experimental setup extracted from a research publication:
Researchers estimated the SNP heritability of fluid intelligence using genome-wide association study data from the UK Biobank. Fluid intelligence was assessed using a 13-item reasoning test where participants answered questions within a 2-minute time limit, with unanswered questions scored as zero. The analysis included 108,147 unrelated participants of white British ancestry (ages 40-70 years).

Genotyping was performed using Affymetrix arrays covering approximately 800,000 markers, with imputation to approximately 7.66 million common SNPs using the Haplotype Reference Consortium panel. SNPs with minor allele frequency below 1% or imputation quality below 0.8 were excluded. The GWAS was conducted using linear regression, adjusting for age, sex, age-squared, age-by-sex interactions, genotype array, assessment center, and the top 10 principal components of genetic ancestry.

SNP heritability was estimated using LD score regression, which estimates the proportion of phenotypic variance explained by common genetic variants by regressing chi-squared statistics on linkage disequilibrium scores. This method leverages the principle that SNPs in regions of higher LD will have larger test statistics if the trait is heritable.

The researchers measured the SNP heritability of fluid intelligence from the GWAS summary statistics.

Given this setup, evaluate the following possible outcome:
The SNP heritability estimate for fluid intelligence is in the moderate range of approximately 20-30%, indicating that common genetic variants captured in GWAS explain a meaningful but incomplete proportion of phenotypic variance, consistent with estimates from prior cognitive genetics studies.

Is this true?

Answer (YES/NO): YES